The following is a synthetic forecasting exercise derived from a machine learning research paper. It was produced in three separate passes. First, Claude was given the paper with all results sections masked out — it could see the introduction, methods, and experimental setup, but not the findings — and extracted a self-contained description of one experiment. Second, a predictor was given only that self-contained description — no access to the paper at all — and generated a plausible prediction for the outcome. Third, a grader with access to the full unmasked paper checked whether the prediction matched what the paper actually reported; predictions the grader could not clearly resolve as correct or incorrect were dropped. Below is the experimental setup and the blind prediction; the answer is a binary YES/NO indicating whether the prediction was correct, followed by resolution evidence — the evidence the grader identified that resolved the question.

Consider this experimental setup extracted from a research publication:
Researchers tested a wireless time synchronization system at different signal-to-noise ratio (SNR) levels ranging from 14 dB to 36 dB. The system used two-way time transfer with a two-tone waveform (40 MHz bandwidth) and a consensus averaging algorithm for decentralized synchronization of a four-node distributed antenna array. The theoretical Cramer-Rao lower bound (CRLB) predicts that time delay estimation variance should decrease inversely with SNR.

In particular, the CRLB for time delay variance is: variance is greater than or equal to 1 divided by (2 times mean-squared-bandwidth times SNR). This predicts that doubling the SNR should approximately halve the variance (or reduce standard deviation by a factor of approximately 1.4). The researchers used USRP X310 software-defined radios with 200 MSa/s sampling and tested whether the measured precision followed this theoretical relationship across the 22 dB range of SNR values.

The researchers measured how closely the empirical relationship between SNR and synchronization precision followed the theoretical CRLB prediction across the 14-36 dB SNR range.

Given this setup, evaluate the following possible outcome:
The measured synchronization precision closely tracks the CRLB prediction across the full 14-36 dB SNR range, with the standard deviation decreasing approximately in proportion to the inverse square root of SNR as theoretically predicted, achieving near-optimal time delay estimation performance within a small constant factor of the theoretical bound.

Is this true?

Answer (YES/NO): YES